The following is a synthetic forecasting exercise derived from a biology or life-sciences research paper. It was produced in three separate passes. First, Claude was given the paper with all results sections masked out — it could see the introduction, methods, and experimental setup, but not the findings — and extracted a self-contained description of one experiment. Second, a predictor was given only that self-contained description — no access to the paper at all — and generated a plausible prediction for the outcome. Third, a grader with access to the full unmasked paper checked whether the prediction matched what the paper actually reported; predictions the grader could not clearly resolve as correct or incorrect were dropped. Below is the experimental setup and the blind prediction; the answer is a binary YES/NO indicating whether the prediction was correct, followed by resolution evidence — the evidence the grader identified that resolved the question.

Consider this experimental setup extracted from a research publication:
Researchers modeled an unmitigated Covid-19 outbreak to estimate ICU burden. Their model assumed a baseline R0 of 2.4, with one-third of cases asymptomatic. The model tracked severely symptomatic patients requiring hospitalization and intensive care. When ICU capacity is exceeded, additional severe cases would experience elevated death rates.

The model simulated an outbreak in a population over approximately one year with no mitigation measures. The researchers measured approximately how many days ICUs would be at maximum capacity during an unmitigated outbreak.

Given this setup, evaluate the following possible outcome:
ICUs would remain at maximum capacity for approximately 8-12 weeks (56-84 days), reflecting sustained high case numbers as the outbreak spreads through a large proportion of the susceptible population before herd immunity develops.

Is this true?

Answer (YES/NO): NO